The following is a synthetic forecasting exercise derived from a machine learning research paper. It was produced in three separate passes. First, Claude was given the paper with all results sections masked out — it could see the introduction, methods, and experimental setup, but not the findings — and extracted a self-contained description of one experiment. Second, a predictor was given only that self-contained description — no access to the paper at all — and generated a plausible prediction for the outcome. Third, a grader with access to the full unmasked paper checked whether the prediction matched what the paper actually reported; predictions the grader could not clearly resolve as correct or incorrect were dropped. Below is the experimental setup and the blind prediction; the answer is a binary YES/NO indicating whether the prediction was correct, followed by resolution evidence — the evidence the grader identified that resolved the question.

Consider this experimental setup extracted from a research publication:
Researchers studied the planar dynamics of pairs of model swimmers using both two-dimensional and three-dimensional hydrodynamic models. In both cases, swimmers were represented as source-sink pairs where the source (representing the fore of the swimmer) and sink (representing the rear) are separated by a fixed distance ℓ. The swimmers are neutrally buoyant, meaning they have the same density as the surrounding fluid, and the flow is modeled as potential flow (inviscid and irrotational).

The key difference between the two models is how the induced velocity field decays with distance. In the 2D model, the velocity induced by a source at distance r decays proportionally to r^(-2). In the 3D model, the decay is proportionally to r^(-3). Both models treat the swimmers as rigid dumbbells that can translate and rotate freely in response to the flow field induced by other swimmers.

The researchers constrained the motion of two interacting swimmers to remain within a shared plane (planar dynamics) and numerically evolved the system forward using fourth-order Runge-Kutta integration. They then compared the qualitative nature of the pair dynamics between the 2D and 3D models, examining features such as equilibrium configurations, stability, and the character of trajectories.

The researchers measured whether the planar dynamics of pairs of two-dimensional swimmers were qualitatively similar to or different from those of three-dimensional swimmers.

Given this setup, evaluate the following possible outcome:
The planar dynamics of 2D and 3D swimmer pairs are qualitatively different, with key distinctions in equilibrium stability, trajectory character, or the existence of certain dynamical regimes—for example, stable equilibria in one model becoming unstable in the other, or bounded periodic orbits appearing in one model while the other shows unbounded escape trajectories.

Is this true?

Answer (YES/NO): NO